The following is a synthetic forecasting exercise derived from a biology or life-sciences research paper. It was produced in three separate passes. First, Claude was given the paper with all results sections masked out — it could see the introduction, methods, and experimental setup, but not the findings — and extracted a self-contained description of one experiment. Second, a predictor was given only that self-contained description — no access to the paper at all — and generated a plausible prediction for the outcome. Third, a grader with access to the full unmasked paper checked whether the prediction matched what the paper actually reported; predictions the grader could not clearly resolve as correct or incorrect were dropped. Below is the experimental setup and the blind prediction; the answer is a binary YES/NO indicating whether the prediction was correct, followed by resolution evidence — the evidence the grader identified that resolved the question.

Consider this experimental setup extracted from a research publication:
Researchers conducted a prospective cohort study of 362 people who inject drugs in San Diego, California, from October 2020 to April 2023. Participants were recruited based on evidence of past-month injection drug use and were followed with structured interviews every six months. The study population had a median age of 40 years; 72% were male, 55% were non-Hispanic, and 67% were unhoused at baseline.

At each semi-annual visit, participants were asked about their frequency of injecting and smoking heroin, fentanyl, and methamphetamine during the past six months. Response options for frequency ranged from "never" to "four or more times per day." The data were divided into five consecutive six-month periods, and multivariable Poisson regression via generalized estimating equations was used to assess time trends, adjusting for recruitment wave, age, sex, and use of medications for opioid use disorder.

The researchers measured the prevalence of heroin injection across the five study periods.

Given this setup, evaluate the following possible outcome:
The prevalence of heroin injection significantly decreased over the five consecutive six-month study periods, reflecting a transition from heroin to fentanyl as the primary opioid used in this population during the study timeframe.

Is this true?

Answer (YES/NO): YES